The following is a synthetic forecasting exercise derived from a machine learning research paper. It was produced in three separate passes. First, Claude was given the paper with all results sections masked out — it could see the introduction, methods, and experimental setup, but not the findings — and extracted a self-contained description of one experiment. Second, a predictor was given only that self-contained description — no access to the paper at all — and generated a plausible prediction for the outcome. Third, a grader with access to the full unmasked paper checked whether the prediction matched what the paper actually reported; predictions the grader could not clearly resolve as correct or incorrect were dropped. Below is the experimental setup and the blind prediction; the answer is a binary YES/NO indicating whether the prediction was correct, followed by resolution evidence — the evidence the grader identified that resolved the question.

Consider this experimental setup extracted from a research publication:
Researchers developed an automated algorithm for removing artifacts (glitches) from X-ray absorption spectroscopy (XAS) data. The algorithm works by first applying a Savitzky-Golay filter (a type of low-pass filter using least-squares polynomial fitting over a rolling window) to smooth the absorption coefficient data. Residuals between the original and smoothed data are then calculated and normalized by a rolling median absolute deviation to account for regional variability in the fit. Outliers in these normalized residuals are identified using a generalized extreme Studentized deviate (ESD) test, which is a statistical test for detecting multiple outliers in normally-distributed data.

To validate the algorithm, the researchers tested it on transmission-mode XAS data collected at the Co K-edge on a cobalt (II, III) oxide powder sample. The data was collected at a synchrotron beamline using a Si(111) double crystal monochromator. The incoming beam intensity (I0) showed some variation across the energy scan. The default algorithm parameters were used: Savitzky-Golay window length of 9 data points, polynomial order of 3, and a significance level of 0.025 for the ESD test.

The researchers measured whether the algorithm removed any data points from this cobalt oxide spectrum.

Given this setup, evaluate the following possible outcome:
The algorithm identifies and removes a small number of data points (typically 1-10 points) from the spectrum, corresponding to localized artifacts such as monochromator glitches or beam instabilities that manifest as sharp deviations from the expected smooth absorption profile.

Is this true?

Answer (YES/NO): NO